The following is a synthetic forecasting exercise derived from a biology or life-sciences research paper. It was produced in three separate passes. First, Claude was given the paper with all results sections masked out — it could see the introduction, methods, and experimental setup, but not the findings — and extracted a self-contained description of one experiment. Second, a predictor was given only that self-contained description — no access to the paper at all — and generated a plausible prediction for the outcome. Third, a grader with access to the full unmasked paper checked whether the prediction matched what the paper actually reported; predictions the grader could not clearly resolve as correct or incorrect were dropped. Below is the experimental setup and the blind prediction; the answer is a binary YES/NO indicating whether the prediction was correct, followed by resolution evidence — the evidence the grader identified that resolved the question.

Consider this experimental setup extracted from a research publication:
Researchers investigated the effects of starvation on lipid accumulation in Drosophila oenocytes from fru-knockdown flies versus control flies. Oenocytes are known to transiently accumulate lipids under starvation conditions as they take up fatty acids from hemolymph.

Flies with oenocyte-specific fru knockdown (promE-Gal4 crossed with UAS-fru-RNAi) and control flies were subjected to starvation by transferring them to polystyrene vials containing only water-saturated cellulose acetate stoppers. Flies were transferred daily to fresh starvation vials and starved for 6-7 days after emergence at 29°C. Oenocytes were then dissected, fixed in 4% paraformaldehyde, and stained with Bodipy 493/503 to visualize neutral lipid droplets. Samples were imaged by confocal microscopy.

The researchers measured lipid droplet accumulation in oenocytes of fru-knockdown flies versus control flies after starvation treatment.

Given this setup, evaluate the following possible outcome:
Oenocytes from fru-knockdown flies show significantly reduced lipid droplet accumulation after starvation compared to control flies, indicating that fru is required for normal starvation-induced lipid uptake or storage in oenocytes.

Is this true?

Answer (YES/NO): NO